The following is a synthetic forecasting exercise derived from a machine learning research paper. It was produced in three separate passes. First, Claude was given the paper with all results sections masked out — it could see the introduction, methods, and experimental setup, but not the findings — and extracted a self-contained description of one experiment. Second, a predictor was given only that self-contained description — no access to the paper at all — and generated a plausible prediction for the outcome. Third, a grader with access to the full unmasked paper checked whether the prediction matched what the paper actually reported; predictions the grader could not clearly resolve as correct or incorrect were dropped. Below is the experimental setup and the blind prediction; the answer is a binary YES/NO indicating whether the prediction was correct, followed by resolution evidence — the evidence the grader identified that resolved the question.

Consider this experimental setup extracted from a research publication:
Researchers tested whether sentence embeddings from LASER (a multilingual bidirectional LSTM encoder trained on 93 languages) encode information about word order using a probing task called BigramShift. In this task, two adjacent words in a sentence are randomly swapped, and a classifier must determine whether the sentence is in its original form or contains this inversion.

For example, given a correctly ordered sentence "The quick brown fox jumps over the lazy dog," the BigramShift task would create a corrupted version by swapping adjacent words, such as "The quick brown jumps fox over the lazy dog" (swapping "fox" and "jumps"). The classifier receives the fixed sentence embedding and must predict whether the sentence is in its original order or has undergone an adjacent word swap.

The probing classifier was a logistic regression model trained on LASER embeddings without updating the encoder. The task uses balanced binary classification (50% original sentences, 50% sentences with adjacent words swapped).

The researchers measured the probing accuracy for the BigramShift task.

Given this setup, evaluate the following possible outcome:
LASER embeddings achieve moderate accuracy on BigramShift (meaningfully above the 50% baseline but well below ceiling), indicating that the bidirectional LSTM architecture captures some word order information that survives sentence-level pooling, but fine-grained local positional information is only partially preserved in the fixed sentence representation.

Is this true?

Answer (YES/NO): YES